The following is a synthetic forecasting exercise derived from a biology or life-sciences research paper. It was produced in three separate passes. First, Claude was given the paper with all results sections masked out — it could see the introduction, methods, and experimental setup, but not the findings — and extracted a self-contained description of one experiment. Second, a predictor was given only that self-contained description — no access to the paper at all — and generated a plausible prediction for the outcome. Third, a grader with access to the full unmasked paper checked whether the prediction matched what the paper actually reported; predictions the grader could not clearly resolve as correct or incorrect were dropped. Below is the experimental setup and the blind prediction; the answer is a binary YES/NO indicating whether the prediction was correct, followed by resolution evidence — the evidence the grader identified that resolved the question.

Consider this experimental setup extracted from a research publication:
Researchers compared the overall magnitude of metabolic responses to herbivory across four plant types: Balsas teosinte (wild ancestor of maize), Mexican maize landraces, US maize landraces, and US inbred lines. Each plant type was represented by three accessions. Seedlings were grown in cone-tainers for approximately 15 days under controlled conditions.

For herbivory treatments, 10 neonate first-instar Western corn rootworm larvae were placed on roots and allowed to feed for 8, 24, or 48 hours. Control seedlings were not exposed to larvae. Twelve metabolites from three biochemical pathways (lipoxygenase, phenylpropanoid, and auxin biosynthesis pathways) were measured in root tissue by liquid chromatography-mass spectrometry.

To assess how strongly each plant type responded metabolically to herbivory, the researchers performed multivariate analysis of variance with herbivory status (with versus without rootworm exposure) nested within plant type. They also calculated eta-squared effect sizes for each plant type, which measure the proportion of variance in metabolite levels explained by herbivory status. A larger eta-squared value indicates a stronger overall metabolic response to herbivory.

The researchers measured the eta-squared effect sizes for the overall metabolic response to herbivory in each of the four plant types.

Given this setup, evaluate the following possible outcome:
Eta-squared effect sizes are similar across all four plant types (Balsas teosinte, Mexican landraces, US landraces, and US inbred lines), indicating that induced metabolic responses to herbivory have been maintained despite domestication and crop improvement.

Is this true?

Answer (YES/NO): NO